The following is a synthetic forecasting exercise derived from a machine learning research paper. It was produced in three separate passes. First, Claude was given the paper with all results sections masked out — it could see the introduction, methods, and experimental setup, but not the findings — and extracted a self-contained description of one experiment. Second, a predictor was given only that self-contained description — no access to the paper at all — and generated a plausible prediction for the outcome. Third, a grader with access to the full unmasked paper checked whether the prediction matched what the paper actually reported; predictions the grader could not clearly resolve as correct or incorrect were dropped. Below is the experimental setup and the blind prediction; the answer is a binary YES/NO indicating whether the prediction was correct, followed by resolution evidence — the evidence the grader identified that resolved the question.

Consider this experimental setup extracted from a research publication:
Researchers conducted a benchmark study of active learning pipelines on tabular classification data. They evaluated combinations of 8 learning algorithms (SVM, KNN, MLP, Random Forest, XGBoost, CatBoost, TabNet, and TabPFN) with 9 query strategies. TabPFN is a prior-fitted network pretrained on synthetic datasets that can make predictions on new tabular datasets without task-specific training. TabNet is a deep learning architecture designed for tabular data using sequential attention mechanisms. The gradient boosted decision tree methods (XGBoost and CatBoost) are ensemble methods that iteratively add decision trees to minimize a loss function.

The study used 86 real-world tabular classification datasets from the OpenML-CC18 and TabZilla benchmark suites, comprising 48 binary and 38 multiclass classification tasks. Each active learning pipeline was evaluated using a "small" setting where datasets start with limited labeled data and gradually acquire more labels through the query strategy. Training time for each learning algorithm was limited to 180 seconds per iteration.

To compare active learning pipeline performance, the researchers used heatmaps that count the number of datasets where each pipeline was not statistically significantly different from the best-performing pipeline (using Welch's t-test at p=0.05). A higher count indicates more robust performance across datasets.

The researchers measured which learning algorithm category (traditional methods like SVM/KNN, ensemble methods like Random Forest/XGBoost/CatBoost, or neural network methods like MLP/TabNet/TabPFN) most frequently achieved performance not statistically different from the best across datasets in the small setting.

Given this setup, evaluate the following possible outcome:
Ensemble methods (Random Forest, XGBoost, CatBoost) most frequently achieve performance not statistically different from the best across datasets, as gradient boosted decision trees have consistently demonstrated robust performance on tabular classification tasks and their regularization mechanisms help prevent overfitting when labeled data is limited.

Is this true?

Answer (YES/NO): YES